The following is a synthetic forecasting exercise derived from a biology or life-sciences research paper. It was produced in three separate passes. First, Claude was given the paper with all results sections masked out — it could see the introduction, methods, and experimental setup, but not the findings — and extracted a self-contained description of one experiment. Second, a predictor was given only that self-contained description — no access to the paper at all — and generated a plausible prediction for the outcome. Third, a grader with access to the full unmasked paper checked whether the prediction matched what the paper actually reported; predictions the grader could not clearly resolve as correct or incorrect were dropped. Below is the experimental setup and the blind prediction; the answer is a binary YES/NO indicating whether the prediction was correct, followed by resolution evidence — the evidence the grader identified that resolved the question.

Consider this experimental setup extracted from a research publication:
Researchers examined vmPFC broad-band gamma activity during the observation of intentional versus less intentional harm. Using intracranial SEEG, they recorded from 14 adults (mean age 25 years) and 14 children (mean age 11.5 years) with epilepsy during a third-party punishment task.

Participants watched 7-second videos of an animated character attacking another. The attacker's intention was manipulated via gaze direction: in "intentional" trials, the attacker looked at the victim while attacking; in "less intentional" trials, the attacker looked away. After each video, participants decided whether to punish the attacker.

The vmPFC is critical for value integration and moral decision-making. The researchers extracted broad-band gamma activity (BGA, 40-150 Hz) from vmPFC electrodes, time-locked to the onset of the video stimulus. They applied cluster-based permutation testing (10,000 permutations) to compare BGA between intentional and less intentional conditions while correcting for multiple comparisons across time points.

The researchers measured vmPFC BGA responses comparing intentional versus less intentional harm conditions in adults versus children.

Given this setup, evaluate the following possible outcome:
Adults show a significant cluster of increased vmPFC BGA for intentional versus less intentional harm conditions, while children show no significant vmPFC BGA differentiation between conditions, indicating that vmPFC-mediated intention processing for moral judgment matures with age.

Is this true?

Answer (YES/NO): NO